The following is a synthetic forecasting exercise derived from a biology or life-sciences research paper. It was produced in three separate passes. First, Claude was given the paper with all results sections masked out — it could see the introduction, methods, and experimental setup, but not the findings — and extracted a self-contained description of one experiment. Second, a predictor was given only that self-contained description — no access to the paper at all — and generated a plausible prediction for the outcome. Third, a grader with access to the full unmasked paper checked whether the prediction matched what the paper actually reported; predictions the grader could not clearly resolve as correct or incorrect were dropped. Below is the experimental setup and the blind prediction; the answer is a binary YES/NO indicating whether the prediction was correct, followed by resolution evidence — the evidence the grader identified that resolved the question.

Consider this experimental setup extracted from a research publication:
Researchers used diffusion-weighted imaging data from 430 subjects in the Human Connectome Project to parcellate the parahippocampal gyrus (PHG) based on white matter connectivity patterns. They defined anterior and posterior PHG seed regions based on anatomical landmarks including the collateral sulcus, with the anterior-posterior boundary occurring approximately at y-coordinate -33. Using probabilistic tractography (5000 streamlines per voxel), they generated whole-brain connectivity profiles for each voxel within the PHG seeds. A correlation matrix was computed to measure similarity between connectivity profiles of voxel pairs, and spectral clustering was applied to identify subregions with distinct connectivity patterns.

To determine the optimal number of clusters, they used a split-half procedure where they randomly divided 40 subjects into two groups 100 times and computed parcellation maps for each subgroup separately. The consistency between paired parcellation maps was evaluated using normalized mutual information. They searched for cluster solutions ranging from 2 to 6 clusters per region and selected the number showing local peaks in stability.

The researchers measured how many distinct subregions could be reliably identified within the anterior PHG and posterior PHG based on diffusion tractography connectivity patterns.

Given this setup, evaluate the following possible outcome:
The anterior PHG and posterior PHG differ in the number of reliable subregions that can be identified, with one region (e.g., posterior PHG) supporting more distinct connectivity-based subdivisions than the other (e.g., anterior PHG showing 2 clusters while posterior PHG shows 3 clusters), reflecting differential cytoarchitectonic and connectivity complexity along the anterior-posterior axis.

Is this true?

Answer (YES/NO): NO